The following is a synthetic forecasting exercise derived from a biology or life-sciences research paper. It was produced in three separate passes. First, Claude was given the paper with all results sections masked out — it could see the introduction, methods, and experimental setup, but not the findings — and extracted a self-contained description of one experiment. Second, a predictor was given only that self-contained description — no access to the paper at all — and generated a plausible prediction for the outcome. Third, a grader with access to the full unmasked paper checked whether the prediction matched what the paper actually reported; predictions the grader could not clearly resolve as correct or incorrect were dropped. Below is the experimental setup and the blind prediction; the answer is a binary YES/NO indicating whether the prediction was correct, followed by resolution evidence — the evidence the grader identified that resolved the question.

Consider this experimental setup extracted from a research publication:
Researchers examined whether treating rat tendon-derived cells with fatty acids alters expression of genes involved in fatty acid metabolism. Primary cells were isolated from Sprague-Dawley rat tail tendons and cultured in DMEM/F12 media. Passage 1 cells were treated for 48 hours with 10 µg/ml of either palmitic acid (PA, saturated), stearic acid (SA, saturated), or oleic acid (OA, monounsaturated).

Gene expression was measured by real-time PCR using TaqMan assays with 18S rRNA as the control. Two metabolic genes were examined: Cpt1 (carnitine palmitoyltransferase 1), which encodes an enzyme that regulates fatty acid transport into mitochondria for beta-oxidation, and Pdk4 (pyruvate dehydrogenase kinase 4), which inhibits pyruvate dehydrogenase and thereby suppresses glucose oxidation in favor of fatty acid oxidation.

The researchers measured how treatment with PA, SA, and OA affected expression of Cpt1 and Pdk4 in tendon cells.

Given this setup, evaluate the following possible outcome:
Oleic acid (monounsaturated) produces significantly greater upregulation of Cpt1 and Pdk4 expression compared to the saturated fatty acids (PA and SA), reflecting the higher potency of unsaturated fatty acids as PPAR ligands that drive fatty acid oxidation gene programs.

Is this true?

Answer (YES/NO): NO